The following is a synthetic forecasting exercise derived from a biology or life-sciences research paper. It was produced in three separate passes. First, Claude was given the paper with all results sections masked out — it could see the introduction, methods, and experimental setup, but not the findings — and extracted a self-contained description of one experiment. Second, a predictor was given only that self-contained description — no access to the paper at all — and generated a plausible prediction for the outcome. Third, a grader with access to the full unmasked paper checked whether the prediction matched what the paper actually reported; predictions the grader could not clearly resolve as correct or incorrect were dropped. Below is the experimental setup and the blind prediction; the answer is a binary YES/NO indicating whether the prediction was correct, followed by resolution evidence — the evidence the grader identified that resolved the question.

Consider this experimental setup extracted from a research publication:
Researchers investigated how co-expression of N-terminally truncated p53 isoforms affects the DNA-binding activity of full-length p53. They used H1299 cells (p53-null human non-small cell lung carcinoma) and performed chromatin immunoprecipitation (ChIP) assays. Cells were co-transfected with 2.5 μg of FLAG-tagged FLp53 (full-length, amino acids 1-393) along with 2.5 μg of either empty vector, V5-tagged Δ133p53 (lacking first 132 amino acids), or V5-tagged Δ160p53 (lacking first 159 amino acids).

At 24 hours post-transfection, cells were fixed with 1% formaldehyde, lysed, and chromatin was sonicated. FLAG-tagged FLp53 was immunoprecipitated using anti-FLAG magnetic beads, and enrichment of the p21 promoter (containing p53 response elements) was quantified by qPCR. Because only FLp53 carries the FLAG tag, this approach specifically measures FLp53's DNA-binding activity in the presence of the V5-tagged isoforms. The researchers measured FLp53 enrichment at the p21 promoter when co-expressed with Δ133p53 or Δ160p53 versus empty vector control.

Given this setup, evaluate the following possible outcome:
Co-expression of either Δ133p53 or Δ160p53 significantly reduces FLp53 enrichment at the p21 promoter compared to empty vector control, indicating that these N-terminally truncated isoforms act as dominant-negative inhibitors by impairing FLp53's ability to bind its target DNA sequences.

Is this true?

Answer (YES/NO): YES